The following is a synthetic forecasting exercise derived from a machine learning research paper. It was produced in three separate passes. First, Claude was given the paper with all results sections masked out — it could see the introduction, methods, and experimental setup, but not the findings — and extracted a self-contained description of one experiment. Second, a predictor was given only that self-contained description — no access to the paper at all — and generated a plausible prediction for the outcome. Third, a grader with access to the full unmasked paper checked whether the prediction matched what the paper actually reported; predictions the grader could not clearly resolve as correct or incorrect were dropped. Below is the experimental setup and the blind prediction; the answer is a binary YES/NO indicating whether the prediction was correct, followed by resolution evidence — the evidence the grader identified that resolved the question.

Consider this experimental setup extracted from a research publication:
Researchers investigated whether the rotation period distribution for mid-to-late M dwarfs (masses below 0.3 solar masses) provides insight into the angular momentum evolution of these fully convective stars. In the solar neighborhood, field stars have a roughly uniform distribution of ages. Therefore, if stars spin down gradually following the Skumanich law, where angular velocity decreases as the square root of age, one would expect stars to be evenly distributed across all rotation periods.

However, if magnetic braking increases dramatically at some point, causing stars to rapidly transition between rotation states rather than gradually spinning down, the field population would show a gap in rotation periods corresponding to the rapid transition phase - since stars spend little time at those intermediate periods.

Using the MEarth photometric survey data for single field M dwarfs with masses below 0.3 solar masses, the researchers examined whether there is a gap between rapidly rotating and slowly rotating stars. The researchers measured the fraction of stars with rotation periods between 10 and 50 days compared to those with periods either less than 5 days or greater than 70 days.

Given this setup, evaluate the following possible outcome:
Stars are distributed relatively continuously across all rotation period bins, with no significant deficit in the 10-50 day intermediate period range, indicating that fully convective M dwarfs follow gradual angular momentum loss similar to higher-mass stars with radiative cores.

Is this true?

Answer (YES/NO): NO